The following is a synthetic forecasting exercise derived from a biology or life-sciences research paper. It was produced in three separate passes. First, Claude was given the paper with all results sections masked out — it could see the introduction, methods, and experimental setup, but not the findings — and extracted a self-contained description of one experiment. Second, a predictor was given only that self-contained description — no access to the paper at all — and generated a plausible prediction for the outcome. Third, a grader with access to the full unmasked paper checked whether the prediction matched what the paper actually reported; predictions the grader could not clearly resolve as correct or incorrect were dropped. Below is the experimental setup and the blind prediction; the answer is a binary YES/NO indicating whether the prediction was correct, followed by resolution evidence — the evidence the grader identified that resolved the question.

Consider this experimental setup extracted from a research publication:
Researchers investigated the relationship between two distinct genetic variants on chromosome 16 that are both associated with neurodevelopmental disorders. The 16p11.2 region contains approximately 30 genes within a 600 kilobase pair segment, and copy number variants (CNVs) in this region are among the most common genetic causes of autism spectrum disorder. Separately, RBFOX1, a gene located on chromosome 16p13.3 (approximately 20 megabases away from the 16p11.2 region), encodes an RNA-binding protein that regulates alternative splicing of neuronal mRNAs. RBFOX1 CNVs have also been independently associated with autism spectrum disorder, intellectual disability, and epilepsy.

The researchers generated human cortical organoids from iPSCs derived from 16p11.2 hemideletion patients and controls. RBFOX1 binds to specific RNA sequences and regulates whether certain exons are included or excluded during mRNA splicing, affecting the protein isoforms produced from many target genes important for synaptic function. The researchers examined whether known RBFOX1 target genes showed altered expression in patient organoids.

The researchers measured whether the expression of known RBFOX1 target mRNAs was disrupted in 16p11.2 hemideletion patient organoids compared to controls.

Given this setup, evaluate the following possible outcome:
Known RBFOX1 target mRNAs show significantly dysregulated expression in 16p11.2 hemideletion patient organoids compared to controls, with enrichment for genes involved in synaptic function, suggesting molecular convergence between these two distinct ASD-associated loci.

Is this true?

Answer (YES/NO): YES